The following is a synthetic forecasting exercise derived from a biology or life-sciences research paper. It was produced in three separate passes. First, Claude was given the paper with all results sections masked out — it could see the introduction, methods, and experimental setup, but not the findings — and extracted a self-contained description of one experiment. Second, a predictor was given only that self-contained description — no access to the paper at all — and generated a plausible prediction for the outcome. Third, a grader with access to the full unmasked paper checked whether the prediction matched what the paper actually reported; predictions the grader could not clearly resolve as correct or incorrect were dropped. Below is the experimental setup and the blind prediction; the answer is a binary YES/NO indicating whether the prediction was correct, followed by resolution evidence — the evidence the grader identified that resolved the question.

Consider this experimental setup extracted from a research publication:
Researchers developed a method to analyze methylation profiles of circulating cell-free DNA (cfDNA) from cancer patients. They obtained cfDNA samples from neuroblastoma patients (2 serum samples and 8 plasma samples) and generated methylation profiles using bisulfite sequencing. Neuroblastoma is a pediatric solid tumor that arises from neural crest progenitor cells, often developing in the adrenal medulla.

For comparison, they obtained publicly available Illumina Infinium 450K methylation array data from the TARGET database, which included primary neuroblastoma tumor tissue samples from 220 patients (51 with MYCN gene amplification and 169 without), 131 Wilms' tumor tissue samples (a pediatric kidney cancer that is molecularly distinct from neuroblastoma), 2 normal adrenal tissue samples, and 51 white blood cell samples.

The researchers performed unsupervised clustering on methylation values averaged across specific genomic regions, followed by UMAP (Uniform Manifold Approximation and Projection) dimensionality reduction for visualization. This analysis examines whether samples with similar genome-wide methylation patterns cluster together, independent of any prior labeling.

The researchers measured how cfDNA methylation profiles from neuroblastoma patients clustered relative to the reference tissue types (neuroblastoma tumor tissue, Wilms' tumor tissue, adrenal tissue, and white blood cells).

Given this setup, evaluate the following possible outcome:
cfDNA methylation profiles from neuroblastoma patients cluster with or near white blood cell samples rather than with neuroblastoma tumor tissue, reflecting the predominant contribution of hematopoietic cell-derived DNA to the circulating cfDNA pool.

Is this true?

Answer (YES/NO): NO